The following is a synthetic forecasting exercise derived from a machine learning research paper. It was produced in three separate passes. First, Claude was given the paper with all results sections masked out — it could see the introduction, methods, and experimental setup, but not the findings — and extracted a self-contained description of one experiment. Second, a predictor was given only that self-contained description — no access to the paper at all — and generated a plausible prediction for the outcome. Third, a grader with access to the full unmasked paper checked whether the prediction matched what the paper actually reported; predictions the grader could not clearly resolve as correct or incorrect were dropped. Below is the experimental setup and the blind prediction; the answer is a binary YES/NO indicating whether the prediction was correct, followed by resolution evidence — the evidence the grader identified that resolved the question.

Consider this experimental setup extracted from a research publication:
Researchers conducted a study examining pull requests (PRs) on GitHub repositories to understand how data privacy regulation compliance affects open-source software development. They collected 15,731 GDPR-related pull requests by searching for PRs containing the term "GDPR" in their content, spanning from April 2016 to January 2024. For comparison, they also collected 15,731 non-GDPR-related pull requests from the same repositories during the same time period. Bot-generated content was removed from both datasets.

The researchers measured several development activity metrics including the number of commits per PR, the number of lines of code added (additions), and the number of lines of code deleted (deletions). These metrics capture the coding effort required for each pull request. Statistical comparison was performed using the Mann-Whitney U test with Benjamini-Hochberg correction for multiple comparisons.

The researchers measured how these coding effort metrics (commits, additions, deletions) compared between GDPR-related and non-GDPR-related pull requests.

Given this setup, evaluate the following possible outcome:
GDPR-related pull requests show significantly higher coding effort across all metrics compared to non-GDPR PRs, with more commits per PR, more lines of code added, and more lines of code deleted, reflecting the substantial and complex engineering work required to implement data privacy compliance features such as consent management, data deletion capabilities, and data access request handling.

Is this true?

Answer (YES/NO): YES